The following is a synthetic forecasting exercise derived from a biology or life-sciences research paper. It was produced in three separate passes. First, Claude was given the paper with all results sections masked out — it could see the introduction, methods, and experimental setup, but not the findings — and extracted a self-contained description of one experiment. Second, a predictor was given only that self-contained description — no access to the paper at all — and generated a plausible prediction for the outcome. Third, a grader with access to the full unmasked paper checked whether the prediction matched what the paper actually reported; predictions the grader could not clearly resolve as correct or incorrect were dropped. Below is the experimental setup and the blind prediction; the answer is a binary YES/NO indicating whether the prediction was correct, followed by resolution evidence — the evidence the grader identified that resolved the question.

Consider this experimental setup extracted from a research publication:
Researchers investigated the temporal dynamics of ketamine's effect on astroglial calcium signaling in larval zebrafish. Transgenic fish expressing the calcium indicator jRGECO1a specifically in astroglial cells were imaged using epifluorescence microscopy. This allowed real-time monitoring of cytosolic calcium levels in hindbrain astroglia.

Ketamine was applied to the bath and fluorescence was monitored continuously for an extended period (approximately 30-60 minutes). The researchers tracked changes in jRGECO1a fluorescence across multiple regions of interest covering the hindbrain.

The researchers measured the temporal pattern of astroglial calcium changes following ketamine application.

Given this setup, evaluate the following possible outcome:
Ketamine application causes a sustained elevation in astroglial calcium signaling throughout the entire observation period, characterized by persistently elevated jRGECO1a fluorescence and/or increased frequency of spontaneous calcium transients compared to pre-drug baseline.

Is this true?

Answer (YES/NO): NO